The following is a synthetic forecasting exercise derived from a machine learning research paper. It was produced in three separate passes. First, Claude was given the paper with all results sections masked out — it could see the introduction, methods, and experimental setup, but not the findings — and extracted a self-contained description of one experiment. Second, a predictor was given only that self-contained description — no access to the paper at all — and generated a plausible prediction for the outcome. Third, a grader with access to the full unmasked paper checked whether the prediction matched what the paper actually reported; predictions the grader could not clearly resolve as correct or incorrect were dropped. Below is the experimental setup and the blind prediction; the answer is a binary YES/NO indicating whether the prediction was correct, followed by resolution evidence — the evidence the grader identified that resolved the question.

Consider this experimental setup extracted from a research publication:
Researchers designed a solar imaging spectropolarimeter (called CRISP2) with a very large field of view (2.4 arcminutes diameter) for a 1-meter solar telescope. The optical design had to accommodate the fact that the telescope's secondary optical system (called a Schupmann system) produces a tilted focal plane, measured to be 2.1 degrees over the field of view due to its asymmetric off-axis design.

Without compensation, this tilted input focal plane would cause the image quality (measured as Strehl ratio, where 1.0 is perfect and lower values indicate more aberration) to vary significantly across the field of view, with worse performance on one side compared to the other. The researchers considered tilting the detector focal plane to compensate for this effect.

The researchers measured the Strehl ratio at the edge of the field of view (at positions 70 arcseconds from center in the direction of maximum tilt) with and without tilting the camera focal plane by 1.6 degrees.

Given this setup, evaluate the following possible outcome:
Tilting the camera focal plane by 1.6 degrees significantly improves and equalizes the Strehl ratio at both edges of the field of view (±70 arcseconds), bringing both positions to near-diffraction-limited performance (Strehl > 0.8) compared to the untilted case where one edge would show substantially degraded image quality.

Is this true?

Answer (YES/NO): NO